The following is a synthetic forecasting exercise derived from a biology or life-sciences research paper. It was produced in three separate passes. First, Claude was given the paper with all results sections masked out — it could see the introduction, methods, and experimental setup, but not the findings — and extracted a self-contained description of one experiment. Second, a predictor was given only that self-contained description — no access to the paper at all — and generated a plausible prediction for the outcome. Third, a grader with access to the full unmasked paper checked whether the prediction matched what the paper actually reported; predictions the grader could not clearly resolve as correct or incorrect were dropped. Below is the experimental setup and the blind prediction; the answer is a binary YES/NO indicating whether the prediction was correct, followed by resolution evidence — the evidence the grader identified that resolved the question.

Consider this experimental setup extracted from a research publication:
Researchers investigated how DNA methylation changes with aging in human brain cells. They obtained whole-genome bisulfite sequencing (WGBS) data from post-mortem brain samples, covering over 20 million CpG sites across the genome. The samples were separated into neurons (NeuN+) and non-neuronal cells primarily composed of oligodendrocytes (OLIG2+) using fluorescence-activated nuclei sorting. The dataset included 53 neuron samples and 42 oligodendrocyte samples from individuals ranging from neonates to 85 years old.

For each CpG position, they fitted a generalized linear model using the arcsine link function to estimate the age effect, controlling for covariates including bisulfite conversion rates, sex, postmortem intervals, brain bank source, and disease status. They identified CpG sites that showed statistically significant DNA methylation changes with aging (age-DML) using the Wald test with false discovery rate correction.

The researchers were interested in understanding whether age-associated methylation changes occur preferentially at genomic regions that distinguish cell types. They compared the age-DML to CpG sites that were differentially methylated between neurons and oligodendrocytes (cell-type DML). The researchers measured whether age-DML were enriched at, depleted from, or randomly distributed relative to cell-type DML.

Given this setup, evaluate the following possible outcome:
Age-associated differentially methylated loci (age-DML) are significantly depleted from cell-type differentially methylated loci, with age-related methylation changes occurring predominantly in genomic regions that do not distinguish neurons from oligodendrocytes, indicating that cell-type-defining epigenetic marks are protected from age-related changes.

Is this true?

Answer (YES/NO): NO